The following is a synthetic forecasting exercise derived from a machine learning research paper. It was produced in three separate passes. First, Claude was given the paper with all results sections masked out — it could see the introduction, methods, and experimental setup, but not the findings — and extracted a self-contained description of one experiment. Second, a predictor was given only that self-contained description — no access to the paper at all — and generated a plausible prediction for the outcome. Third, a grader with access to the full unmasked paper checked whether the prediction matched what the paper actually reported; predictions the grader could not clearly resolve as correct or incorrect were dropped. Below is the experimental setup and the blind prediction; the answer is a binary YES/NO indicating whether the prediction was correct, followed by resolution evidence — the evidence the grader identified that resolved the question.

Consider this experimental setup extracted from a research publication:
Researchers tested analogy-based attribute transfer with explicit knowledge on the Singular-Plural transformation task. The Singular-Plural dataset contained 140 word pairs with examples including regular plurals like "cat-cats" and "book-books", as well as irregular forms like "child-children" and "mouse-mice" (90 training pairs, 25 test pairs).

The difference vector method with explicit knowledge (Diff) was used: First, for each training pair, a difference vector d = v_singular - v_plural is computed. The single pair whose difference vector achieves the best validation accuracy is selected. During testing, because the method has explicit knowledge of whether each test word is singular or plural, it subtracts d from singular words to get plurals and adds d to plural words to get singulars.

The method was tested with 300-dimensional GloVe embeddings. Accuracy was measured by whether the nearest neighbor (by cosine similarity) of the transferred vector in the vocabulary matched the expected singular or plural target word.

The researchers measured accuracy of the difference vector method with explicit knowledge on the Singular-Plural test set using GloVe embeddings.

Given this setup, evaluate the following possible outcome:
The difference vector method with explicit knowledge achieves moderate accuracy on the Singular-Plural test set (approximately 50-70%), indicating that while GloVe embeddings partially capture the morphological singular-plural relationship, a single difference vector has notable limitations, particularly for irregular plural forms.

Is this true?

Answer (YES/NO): NO